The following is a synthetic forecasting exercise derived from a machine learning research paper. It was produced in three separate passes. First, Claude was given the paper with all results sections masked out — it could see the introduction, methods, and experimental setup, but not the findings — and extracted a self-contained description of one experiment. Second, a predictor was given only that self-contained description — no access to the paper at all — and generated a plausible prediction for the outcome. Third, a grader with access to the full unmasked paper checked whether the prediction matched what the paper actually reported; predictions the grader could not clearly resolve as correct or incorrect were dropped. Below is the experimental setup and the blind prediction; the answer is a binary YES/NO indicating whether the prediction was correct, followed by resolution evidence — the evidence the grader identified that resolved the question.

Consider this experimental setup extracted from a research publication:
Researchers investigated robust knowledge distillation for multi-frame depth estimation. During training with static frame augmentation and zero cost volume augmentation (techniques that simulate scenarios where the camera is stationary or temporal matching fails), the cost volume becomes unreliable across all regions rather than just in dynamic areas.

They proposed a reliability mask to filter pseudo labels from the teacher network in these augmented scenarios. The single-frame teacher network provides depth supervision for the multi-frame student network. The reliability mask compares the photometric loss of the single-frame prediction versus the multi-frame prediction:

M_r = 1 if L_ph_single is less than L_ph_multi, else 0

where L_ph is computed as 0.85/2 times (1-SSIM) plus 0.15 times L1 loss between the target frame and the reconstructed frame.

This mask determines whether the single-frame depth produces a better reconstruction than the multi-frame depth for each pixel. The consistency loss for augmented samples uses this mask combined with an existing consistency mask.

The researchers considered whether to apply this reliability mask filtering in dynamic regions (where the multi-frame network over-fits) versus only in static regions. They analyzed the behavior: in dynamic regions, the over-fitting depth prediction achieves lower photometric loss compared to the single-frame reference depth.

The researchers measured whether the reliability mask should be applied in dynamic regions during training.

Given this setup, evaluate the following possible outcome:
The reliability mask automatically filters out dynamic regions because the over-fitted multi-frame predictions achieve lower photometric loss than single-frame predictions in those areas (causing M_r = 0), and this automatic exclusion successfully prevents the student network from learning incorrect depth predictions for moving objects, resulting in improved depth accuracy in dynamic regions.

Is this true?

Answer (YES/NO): NO